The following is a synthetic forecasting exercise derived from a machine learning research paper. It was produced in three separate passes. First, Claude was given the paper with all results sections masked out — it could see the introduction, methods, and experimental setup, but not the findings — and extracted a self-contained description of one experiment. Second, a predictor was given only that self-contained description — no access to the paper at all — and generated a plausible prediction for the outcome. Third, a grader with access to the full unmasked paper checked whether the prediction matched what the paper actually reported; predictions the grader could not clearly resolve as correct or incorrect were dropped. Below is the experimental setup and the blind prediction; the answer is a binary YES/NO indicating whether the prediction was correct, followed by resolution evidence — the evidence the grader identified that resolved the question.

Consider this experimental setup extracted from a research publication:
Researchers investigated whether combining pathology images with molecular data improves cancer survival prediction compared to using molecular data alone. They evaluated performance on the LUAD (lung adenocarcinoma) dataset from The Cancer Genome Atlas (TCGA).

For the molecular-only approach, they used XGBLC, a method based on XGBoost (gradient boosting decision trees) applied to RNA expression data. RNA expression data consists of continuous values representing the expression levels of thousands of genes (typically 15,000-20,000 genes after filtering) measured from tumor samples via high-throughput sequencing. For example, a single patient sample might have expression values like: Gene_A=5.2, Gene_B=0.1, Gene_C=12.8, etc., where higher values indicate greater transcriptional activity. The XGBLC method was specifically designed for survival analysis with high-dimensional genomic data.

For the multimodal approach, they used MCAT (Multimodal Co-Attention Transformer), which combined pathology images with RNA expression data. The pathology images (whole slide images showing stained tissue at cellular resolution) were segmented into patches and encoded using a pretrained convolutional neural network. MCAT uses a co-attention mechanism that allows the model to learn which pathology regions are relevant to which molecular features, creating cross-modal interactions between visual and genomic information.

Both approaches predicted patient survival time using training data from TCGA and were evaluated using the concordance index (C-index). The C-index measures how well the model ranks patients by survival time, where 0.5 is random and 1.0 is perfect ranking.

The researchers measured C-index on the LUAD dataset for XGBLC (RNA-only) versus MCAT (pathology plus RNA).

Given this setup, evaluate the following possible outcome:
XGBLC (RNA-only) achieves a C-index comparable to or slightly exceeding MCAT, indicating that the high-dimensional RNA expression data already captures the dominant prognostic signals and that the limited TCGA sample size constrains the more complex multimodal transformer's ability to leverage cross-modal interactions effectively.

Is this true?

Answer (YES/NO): YES